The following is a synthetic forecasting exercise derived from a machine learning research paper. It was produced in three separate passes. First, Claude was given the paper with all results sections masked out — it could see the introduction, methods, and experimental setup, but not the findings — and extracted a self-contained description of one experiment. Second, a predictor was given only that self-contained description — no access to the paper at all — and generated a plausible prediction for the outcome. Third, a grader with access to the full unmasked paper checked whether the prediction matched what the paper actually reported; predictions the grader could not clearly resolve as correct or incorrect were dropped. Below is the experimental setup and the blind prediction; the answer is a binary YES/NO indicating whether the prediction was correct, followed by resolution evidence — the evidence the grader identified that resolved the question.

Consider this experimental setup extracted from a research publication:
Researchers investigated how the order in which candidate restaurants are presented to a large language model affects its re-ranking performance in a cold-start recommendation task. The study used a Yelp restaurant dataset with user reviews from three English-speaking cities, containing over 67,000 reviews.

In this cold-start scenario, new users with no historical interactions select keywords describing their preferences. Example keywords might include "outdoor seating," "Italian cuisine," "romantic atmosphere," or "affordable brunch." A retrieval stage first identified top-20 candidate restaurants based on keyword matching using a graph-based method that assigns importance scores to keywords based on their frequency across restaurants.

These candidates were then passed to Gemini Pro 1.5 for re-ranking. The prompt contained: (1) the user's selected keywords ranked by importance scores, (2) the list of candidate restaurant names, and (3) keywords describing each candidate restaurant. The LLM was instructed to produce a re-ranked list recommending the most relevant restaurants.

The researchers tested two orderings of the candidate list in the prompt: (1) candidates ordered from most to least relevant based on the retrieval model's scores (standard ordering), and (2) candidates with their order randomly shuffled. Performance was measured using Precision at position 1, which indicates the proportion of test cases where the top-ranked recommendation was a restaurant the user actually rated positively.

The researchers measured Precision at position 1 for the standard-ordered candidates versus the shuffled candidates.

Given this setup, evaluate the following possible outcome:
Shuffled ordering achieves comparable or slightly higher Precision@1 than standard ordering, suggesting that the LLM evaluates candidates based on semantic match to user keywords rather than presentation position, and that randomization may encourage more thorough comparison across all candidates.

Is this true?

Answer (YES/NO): NO